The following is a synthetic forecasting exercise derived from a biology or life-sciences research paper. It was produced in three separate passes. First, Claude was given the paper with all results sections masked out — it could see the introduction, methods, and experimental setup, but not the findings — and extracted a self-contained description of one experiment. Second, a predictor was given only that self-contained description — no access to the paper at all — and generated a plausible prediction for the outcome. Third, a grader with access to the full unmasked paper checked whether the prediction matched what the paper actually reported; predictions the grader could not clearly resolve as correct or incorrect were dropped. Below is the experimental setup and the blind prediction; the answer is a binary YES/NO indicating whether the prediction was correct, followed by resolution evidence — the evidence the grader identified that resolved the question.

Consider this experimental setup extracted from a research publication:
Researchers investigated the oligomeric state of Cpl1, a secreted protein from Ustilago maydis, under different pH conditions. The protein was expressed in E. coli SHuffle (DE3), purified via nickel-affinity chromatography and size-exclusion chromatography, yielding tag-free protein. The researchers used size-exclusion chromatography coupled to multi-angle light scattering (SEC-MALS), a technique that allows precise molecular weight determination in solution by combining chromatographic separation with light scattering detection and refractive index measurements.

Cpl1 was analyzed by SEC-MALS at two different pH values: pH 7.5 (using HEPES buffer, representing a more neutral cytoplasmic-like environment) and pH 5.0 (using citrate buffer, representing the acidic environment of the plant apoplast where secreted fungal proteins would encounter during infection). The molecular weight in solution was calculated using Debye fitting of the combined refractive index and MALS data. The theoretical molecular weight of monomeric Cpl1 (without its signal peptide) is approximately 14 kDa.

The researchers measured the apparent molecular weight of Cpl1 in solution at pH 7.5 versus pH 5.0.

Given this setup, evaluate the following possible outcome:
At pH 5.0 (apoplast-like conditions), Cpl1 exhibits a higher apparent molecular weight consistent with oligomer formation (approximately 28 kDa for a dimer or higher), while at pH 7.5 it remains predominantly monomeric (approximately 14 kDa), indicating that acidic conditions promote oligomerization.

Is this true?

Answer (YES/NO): NO